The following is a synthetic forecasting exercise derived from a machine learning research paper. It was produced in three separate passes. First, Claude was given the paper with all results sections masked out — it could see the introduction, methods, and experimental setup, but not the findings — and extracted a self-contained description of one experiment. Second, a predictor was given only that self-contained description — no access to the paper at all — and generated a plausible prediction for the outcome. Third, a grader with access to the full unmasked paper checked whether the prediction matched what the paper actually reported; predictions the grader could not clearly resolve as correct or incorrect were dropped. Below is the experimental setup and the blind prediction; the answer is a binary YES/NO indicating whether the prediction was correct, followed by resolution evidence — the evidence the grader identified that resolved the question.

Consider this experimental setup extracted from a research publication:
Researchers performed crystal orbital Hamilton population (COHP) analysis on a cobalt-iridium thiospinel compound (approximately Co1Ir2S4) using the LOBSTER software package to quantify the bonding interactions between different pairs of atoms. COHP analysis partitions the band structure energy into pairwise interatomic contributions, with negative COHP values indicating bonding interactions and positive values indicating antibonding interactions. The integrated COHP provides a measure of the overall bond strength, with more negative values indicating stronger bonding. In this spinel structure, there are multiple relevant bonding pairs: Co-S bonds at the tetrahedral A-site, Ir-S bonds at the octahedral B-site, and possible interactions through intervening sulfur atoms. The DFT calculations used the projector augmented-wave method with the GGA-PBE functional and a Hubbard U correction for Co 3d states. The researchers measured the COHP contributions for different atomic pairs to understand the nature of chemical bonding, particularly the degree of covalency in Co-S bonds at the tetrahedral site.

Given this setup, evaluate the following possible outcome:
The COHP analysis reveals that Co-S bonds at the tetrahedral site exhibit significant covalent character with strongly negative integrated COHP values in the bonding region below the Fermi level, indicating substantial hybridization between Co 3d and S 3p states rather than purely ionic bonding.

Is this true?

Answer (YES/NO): YES